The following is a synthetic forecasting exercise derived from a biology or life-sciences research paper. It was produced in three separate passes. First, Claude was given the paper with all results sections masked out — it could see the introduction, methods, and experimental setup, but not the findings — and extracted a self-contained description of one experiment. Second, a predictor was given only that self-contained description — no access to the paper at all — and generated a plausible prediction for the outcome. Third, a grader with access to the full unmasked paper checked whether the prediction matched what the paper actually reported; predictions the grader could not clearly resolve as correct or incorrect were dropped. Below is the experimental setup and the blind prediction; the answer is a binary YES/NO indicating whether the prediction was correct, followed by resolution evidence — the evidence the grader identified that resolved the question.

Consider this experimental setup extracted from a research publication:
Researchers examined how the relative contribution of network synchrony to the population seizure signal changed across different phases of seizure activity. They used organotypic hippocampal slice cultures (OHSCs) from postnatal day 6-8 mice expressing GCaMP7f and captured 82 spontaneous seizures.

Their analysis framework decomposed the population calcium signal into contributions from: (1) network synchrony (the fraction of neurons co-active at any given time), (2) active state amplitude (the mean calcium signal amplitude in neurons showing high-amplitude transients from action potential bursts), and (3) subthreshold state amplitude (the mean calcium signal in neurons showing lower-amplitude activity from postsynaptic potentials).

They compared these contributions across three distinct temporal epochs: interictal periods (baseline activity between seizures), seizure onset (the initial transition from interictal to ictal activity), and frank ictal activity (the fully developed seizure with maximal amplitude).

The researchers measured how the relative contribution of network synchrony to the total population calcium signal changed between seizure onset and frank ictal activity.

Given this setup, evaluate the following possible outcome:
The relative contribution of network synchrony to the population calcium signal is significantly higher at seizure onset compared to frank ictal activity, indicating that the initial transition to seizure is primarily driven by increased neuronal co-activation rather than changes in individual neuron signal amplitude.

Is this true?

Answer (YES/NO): NO